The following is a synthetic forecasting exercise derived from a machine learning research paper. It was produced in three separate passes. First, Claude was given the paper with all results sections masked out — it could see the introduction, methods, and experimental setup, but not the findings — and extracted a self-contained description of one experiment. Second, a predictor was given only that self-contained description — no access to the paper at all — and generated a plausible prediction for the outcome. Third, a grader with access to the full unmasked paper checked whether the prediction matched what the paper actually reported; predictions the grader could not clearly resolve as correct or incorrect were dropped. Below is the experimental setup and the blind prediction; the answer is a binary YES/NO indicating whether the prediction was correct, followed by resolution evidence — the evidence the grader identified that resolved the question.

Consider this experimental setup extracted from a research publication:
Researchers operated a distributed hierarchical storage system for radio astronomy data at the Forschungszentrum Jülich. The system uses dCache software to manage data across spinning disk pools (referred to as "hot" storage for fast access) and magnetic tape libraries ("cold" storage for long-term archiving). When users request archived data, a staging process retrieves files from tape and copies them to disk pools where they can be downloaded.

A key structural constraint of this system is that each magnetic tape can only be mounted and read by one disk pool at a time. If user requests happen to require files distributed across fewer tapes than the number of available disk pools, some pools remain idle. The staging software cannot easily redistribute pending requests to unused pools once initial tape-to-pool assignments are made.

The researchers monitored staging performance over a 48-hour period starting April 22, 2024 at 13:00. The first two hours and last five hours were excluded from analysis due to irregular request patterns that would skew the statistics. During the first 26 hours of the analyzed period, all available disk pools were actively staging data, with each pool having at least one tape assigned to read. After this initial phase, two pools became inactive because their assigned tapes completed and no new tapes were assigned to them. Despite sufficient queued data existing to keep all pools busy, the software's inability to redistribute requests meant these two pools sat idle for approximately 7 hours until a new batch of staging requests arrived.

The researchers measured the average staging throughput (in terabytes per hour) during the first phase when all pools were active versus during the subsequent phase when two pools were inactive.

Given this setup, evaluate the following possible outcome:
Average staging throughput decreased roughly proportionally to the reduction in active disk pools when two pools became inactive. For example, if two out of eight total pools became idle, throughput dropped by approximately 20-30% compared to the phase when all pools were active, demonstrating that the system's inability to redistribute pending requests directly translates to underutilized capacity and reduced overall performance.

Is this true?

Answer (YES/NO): YES